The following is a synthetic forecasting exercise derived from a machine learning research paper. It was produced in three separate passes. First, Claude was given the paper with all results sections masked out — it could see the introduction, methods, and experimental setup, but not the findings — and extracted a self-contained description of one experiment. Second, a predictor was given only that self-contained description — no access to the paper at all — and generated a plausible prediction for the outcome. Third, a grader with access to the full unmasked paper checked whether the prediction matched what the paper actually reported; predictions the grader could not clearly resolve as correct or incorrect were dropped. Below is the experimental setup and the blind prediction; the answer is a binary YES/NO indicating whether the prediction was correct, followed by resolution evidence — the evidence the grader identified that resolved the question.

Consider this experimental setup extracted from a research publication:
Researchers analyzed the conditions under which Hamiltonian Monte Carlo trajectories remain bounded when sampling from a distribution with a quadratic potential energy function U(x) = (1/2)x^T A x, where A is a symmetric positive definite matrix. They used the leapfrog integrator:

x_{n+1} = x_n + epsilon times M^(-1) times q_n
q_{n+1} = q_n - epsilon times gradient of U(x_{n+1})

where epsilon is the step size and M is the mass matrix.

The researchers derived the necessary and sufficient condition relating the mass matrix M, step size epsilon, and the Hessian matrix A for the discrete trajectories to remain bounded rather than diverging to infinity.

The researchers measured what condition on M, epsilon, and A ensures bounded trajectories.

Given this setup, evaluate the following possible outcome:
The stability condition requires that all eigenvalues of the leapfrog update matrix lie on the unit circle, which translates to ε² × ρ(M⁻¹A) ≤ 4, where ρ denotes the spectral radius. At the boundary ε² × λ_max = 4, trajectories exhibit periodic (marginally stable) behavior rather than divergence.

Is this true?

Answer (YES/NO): NO